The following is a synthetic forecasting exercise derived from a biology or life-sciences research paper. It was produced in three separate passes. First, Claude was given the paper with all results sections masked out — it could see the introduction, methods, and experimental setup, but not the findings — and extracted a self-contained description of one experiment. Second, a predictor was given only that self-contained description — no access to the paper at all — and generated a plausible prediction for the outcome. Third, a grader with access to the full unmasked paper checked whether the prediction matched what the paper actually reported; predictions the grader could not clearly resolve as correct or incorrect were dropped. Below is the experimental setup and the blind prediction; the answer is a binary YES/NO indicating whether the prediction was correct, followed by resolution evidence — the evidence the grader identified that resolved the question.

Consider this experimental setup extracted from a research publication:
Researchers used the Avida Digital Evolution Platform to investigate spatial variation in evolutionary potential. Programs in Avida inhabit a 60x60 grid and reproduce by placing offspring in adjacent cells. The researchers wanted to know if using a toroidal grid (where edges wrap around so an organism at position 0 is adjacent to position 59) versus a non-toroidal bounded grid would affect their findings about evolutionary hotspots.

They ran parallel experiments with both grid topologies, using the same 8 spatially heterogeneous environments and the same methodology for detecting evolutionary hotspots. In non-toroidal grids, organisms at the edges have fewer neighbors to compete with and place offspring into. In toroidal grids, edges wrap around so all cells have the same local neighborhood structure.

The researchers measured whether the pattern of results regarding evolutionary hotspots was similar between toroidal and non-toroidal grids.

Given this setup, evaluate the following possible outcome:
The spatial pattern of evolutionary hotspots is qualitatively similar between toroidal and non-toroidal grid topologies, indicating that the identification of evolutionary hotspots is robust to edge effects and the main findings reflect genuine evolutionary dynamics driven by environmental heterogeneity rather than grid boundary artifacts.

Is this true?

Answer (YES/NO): YES